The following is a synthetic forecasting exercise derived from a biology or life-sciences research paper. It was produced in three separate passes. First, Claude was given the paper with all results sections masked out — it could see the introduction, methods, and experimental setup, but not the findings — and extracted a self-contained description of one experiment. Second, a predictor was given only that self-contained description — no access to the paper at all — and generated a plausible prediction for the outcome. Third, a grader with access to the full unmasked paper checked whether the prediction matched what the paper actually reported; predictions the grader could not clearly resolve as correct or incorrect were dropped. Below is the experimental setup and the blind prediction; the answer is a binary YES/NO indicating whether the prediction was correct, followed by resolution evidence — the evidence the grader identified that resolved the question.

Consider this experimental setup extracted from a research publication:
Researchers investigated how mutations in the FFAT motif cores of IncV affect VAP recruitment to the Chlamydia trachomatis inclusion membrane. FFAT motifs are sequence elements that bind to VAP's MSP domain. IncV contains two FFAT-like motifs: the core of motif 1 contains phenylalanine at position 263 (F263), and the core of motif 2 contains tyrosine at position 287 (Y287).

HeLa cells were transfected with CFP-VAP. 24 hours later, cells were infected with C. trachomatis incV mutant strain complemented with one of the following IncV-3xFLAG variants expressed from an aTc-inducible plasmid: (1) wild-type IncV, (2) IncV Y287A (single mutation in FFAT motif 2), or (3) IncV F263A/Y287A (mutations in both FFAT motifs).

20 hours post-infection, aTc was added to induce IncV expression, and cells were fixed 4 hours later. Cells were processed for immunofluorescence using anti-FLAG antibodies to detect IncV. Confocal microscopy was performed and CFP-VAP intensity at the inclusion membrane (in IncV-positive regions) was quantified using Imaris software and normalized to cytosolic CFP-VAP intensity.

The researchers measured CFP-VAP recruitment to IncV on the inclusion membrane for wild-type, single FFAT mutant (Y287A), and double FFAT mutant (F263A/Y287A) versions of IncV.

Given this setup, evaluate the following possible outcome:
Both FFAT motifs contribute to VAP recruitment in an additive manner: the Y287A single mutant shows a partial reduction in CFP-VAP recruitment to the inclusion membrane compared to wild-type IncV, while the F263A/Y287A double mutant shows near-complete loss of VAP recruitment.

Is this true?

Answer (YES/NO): YES